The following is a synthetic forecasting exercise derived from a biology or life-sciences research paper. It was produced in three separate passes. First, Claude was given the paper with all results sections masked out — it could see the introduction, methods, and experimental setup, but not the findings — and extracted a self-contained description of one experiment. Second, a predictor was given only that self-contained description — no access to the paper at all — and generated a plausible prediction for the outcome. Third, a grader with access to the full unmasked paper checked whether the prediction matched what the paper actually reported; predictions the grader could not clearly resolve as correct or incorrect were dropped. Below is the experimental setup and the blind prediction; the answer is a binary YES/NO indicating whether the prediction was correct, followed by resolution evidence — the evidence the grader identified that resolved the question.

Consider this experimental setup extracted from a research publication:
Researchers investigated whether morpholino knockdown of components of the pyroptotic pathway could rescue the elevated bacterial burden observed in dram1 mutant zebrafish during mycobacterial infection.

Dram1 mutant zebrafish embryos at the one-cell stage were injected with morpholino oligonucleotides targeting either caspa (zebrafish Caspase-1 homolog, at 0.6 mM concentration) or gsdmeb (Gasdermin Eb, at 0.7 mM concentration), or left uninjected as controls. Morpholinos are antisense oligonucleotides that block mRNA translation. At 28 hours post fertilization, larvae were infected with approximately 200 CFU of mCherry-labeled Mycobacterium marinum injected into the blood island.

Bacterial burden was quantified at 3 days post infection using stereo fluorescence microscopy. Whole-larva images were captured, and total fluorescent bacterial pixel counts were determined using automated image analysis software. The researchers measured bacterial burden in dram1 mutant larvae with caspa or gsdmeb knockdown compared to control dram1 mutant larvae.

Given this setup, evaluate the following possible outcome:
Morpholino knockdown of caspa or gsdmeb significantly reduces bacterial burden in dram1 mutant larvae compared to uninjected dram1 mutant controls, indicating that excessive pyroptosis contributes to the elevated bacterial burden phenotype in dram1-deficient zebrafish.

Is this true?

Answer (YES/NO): YES